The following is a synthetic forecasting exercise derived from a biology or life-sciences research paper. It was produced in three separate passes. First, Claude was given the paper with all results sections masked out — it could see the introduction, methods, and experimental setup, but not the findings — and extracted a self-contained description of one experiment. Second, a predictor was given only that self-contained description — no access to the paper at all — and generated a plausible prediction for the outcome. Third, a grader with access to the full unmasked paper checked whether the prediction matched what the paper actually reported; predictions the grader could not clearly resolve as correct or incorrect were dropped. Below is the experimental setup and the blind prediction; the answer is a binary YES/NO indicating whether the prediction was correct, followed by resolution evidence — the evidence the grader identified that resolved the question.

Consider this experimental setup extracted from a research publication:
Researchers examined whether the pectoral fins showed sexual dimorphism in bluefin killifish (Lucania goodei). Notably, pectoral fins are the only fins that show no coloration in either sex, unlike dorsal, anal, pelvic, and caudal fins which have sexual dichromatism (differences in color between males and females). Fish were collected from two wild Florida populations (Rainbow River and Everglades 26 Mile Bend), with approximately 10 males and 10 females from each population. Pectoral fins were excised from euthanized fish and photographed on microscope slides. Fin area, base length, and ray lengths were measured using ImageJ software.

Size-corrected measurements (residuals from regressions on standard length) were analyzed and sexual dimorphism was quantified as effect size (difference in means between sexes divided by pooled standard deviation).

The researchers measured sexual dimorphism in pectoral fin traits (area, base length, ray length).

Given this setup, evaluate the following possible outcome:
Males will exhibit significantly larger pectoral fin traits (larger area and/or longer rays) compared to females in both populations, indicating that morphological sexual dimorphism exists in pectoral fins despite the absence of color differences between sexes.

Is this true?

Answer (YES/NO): YES